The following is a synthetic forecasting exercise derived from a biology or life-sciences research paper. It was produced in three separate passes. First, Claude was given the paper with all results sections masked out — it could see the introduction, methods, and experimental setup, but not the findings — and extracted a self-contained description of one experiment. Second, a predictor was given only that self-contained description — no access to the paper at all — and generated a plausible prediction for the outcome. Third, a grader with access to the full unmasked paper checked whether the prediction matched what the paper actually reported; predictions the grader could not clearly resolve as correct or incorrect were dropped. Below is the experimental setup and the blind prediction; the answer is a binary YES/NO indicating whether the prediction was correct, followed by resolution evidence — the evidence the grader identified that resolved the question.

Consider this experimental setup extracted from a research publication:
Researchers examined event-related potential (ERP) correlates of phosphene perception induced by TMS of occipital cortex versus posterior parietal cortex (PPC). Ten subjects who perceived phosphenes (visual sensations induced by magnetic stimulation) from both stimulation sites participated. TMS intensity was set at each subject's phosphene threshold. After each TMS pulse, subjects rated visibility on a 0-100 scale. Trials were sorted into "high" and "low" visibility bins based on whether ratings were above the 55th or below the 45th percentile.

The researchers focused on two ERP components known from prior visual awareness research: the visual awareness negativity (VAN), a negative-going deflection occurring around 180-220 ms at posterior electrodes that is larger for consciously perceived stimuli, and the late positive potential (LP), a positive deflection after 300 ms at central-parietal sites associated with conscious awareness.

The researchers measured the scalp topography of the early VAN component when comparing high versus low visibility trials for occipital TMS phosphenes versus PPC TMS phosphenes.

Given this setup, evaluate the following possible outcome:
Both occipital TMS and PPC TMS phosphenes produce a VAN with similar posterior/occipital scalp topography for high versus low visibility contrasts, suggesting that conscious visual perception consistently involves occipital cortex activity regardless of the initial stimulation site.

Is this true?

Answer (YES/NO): NO